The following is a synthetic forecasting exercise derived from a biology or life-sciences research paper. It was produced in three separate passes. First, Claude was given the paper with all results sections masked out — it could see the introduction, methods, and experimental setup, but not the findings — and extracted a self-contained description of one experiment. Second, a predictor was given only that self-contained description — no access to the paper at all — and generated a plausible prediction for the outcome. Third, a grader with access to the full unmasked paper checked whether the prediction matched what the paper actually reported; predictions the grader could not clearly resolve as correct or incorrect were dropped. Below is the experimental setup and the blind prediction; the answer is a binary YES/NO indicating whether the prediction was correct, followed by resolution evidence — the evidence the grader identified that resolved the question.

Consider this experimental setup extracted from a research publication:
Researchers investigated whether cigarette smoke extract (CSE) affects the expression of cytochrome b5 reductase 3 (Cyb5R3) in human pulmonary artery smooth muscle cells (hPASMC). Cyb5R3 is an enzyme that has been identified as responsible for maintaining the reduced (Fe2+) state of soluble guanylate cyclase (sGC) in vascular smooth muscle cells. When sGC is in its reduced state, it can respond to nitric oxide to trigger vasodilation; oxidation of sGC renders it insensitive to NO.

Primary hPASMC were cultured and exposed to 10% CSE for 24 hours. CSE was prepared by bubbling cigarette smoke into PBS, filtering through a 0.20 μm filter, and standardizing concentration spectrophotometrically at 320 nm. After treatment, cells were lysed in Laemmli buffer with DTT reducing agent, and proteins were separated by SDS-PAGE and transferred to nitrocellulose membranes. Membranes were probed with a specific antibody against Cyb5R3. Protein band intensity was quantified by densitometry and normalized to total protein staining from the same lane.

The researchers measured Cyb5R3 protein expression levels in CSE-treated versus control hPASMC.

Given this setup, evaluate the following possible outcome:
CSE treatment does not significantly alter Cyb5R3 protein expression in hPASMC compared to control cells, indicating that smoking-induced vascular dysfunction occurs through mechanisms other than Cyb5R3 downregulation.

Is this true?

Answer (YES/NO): NO